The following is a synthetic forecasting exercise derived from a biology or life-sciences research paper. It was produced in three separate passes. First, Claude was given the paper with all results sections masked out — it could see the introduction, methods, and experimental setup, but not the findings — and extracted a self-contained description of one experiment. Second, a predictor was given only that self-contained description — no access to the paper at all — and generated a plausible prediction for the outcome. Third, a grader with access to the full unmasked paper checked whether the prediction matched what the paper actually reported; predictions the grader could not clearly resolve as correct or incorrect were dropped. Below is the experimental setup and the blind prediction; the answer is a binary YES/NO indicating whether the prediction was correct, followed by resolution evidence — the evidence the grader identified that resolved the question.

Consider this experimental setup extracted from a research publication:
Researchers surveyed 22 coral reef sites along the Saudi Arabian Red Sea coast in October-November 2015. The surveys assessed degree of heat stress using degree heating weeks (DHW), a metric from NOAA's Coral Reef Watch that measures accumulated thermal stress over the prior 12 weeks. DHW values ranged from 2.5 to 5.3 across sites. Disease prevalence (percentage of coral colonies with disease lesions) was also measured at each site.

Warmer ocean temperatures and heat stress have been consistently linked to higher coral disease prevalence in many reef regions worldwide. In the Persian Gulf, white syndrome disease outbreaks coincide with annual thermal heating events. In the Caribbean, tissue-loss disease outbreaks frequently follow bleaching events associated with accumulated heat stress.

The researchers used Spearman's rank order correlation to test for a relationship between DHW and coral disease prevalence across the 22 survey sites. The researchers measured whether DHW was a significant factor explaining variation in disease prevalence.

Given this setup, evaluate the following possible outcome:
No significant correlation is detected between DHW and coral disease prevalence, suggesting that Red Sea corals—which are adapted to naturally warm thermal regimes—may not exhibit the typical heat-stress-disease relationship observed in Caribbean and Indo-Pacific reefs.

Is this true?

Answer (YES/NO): YES